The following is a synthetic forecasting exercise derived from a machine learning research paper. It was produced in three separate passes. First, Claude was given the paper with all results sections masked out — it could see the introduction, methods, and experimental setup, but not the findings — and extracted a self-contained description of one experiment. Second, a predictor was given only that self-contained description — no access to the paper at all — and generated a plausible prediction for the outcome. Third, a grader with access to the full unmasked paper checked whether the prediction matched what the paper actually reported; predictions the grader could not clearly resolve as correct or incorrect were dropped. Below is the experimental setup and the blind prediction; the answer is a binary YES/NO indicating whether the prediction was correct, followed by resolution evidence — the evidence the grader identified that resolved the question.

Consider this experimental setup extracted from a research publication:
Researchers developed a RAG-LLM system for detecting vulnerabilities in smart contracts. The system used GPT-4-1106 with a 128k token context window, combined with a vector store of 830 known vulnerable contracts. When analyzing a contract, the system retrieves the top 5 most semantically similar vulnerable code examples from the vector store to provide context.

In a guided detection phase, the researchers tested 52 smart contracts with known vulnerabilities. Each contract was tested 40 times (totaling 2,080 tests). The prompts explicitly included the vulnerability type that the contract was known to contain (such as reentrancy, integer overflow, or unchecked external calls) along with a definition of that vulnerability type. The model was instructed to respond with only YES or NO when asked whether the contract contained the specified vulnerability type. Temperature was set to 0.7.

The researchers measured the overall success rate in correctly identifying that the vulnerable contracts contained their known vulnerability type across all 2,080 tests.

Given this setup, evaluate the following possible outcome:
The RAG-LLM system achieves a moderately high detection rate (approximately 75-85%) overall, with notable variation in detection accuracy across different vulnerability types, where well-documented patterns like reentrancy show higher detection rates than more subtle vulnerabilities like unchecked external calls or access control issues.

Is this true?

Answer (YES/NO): NO